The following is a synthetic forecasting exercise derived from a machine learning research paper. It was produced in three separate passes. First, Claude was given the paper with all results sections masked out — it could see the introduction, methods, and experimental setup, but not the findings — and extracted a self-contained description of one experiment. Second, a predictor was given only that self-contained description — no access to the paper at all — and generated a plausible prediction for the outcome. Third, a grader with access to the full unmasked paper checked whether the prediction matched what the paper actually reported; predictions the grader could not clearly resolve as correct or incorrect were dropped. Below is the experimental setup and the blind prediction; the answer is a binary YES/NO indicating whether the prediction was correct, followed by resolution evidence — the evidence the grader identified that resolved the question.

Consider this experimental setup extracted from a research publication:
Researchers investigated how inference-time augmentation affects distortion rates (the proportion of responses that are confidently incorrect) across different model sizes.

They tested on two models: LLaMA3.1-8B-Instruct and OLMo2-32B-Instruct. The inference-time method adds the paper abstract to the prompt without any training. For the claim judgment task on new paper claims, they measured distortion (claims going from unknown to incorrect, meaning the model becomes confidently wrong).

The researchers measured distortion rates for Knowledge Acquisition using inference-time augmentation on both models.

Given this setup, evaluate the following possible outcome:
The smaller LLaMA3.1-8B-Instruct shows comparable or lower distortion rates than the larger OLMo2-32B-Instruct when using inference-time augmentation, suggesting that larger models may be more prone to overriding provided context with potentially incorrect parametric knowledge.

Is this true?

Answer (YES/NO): NO